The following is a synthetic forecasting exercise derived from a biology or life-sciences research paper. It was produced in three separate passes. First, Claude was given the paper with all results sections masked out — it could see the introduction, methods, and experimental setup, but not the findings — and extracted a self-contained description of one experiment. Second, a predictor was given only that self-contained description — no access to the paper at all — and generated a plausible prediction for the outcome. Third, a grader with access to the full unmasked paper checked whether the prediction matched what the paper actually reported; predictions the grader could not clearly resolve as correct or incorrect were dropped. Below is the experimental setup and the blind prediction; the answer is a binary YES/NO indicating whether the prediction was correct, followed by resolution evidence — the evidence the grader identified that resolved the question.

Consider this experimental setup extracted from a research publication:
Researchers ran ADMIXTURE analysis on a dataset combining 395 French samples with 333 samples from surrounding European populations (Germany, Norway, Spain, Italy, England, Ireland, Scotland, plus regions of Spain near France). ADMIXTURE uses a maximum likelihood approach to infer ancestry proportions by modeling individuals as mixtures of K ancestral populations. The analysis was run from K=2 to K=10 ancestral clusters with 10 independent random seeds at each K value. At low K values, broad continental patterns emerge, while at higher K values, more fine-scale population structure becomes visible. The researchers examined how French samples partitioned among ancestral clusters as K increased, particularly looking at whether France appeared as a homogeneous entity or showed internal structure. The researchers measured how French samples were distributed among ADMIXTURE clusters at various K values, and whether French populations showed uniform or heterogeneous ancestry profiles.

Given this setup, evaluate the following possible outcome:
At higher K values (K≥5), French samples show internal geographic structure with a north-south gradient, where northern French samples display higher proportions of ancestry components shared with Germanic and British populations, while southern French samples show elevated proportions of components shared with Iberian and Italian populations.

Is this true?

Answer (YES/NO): NO